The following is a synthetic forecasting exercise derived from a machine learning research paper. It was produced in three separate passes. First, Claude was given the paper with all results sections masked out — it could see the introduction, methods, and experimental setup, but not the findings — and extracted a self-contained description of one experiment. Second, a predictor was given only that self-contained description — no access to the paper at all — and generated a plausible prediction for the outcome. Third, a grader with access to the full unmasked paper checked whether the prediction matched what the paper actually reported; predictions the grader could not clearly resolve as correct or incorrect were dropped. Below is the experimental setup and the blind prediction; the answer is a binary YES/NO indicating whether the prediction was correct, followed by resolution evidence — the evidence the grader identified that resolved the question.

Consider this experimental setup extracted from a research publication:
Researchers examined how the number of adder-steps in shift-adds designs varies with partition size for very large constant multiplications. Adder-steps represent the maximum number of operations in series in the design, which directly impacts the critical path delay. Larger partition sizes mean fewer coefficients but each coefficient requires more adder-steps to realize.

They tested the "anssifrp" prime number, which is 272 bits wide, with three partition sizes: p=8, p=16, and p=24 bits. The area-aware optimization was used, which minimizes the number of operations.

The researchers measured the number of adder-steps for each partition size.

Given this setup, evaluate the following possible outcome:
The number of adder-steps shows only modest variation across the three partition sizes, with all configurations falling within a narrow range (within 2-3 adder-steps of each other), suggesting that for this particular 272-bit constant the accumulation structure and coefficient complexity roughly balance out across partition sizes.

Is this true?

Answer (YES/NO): NO